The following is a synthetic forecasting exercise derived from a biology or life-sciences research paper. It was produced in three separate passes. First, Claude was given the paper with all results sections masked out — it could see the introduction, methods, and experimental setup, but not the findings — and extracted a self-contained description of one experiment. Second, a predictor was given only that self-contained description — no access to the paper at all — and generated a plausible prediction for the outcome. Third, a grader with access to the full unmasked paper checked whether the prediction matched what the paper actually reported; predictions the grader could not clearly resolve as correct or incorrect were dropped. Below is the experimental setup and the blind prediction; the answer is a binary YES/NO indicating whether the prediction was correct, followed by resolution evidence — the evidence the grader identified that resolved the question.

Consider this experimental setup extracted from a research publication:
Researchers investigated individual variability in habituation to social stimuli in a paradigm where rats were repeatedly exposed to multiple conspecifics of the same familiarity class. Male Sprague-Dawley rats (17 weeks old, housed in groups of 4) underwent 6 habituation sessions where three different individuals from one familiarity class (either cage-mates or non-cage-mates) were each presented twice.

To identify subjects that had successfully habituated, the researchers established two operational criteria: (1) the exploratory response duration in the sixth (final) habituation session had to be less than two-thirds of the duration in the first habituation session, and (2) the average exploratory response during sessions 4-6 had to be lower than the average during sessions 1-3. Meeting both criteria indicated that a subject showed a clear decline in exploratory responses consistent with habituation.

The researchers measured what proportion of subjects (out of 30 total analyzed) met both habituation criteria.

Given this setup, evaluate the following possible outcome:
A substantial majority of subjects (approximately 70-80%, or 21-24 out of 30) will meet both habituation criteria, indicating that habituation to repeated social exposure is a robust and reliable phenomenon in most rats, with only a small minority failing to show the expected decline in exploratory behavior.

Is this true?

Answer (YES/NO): YES